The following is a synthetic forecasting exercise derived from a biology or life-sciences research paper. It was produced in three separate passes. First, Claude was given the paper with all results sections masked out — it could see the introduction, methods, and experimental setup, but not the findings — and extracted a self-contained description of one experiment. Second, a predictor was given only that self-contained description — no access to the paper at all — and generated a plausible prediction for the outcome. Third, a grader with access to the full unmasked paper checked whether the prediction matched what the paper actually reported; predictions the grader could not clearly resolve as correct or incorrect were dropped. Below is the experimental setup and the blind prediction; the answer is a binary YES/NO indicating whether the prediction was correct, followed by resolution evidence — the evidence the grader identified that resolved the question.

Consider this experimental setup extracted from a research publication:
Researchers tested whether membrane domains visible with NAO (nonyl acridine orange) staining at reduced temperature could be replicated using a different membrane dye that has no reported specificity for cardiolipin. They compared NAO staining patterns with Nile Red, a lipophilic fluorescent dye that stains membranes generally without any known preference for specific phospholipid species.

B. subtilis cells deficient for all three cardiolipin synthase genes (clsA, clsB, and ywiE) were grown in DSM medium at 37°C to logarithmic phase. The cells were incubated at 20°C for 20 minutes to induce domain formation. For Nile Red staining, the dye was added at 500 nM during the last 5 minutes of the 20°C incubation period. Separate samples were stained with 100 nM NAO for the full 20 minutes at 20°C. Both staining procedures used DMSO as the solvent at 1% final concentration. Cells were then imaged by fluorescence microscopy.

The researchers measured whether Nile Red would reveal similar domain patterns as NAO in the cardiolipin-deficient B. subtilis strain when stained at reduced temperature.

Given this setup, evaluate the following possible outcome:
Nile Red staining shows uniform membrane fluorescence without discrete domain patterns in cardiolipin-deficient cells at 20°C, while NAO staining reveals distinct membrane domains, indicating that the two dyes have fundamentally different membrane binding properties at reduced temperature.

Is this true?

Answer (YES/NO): NO